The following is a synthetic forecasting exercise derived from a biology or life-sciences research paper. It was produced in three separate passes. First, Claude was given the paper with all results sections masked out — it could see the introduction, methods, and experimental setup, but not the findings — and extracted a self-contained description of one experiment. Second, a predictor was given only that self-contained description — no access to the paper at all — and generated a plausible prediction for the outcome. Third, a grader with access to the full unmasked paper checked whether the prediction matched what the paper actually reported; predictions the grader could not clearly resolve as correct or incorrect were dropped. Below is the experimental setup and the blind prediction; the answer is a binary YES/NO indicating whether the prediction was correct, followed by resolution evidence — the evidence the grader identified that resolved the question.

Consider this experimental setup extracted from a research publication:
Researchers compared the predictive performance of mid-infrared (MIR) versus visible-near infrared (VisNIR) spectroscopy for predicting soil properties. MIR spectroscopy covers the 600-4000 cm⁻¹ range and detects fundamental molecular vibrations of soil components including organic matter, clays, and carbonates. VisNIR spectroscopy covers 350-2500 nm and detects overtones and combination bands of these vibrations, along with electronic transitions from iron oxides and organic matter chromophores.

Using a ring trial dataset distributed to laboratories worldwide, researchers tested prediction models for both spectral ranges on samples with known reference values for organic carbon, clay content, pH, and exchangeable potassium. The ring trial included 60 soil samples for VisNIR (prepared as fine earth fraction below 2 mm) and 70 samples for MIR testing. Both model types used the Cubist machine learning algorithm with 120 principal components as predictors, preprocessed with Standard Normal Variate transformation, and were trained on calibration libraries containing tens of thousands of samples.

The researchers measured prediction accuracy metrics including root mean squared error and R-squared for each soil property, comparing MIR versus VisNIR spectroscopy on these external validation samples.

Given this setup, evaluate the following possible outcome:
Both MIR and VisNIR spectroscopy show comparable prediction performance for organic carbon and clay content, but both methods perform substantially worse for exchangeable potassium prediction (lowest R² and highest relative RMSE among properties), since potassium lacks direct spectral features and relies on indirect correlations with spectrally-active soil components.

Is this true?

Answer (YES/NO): NO